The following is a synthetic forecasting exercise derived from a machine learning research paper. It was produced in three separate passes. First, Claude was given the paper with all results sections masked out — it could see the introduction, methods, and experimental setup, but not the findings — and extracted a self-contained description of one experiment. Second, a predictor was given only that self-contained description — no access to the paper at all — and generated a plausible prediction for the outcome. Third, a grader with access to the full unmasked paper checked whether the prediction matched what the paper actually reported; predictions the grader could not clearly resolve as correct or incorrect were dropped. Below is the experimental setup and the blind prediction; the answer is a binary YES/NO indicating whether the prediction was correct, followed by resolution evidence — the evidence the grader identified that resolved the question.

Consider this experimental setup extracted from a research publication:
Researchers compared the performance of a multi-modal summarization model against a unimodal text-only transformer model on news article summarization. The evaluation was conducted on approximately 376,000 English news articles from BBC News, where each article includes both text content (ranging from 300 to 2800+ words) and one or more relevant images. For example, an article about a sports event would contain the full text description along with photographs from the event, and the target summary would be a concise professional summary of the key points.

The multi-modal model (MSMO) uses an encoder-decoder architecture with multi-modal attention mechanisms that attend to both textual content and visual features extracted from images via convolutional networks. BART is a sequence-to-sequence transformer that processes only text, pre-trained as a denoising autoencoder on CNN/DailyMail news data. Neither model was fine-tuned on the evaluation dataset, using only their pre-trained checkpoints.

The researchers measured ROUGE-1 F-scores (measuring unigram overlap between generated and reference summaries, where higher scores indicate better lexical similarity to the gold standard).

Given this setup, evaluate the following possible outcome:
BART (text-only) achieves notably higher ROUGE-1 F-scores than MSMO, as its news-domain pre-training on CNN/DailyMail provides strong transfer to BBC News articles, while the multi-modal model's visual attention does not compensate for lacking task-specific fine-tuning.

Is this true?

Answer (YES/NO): NO